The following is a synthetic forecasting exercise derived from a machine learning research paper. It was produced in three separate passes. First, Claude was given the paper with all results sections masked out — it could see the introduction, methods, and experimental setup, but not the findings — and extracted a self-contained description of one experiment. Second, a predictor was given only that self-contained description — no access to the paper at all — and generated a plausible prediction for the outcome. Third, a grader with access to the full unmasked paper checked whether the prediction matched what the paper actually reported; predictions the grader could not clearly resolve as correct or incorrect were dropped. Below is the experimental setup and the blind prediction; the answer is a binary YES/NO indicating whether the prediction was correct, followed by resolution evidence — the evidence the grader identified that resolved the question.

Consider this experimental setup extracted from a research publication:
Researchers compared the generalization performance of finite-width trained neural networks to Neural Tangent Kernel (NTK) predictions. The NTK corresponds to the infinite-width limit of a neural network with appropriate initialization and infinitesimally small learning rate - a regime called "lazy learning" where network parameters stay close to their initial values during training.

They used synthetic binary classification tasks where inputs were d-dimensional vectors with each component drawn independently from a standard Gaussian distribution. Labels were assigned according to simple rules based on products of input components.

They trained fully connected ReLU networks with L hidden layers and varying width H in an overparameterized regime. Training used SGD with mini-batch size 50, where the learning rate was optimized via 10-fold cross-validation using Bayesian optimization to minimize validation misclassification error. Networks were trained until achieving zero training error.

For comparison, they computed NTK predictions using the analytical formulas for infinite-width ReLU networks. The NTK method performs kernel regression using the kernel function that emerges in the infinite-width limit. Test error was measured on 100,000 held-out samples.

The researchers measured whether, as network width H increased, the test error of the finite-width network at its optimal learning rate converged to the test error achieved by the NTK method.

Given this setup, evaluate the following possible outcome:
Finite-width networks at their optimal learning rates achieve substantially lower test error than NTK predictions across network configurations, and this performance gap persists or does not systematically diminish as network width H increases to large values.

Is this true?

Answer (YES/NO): NO